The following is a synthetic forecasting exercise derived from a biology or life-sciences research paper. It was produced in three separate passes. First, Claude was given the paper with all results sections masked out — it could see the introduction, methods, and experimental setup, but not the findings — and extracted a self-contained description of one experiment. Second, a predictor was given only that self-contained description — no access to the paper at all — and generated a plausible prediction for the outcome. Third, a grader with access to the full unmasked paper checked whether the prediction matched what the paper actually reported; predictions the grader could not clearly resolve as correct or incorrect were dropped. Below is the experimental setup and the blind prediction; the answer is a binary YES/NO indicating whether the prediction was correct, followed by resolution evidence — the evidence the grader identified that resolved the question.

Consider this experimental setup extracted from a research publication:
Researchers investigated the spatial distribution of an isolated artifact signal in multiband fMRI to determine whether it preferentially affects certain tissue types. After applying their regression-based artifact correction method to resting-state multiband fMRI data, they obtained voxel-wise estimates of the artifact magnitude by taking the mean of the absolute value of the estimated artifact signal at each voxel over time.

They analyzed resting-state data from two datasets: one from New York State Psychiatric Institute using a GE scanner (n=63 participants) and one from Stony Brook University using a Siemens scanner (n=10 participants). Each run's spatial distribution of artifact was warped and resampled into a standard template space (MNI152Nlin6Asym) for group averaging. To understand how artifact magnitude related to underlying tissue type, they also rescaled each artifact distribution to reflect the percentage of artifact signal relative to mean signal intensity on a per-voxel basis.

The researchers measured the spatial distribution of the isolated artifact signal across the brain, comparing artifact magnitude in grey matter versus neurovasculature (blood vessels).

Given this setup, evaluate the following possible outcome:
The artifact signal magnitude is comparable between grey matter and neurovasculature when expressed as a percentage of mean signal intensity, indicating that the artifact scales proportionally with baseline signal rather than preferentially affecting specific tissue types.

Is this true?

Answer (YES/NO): NO